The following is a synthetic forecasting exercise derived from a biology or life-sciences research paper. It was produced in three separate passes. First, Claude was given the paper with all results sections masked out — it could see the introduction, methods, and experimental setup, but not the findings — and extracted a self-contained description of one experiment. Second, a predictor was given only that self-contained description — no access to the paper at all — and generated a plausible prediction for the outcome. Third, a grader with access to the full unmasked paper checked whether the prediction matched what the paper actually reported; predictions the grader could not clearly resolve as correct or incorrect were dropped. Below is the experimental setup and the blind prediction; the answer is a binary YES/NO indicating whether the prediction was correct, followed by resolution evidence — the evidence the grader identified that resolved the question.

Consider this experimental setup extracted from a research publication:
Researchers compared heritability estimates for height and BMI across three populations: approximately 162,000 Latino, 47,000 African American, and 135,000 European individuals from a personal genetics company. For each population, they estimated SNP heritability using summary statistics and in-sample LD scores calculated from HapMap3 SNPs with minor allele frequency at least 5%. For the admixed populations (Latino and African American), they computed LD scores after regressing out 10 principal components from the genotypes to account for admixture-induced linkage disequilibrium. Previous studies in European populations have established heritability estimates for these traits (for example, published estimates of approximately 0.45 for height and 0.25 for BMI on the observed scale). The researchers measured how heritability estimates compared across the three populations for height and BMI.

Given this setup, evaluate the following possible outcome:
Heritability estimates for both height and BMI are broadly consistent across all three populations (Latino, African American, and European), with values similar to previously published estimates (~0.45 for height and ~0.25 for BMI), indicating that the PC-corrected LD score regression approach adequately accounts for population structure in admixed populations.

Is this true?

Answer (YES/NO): NO